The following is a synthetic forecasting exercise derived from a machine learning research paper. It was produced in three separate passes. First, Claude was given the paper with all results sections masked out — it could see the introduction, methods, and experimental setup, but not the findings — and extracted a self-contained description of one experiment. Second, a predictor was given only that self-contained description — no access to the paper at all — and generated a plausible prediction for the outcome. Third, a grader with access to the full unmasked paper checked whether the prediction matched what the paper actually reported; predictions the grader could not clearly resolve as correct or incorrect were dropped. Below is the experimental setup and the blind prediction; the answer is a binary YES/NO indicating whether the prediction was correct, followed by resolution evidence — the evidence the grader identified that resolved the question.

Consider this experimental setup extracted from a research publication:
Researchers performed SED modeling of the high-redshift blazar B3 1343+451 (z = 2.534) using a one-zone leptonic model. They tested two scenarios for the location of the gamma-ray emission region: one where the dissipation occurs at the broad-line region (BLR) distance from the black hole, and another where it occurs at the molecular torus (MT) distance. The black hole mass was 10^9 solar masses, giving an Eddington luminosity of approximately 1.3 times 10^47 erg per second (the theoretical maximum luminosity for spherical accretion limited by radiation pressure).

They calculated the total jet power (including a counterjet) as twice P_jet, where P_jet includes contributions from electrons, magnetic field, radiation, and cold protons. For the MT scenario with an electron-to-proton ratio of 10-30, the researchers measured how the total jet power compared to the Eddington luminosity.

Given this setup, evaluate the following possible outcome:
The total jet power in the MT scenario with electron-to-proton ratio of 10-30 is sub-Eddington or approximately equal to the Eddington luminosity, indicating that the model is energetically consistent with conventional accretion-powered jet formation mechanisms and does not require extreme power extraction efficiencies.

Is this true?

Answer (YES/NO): YES